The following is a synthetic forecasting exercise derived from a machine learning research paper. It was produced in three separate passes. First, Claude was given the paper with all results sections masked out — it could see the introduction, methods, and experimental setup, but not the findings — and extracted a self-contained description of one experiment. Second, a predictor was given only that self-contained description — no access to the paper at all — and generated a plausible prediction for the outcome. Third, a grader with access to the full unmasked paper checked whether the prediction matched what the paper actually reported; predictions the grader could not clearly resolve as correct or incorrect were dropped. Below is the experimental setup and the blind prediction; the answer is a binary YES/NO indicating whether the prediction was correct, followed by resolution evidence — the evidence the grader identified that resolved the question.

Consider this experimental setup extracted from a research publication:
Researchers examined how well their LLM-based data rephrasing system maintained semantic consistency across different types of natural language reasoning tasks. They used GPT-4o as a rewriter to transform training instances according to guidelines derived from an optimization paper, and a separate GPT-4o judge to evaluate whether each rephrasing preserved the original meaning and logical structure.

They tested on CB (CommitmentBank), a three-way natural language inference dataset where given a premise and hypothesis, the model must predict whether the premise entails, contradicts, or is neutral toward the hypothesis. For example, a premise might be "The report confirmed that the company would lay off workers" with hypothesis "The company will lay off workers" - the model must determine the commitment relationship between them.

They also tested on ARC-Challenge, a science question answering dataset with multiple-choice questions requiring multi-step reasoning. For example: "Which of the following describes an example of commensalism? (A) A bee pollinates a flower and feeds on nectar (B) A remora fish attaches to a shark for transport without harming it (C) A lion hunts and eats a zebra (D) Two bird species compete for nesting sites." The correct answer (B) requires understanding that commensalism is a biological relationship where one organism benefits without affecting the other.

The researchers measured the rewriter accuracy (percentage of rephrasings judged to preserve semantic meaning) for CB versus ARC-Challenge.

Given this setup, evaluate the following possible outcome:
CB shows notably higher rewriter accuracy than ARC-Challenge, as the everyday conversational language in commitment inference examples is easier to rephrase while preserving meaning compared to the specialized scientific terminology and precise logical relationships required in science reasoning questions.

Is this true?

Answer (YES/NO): NO